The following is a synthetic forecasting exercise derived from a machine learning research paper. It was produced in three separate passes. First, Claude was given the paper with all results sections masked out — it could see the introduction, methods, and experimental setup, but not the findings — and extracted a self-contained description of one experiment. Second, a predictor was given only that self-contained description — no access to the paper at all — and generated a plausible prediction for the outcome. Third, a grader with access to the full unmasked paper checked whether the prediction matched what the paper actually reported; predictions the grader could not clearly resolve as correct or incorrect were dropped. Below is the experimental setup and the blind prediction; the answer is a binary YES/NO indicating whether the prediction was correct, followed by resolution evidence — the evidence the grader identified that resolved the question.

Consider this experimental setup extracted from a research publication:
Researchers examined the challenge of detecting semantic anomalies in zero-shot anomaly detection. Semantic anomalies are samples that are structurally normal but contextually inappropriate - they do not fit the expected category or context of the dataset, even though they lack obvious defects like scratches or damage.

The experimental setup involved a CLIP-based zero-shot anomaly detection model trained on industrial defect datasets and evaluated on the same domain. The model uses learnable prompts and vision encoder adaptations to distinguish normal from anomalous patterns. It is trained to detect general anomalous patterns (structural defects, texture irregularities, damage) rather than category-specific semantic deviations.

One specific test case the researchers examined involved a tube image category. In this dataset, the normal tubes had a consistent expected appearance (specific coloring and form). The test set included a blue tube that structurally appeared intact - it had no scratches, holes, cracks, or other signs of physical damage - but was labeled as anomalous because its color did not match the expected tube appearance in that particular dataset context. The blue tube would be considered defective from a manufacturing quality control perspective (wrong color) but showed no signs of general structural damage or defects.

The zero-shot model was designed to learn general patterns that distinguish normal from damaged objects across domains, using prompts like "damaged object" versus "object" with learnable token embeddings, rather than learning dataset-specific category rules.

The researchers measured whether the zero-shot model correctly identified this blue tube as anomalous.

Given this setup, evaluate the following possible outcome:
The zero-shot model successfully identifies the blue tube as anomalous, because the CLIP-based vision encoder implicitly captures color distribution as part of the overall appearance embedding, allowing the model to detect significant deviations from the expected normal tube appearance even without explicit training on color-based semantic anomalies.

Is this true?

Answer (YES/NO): NO